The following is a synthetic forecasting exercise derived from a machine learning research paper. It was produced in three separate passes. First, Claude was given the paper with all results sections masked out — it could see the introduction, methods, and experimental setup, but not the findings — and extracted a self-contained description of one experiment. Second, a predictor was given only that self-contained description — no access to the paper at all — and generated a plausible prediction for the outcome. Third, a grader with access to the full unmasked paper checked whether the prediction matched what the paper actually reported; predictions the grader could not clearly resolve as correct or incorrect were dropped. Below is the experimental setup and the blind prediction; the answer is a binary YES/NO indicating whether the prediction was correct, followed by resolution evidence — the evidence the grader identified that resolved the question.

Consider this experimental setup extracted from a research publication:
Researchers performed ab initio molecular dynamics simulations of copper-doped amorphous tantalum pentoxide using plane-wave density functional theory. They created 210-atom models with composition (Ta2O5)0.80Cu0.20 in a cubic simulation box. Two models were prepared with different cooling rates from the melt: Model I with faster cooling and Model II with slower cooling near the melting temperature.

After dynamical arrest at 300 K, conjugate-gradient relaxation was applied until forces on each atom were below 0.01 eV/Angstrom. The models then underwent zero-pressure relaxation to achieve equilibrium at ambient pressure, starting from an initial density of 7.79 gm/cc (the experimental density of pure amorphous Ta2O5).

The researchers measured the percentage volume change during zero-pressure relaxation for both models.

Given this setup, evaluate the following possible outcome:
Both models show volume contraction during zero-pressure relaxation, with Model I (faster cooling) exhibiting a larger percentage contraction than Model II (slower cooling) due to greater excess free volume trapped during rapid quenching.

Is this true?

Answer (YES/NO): NO